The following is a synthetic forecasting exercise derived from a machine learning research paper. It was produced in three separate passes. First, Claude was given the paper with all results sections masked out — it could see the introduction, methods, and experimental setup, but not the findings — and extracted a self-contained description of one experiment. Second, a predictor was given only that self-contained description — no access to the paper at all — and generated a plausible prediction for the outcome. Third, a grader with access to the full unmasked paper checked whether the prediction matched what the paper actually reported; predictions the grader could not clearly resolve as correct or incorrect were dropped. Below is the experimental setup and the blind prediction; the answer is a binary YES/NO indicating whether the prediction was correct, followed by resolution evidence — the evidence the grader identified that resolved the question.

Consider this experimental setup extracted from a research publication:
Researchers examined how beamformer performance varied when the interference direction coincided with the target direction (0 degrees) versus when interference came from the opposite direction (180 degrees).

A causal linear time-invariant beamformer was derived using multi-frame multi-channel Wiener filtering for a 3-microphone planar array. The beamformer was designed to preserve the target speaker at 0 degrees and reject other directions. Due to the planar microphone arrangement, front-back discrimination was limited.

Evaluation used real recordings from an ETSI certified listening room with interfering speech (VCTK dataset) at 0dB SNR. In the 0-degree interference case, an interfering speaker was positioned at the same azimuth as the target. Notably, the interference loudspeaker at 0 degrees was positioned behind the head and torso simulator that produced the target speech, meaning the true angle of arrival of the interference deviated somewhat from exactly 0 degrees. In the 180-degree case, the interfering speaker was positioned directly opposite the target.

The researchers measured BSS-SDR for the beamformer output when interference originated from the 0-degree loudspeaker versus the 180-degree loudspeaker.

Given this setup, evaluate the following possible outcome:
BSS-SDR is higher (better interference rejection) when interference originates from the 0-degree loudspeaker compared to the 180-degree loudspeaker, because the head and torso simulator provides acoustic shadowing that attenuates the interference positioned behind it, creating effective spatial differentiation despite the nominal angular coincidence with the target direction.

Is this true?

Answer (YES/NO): YES